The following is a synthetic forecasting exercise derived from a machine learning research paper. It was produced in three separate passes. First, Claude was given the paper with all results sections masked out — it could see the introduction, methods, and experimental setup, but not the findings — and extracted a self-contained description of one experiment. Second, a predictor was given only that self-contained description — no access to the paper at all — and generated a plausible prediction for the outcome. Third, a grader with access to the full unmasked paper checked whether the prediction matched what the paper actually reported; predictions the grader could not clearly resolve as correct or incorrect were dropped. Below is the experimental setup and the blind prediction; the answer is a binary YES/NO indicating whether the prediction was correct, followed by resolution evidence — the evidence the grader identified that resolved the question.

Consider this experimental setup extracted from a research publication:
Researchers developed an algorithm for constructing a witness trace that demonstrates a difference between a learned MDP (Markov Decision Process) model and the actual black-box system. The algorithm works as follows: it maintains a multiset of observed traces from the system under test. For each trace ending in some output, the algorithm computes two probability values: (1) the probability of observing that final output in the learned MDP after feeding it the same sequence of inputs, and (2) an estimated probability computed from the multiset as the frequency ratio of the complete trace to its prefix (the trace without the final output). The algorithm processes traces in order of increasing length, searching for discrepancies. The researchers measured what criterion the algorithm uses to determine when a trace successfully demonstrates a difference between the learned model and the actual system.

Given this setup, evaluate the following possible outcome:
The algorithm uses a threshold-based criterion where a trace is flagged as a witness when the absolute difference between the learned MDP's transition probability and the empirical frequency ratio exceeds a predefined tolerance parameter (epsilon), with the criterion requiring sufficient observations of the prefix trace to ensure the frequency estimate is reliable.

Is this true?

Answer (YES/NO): NO